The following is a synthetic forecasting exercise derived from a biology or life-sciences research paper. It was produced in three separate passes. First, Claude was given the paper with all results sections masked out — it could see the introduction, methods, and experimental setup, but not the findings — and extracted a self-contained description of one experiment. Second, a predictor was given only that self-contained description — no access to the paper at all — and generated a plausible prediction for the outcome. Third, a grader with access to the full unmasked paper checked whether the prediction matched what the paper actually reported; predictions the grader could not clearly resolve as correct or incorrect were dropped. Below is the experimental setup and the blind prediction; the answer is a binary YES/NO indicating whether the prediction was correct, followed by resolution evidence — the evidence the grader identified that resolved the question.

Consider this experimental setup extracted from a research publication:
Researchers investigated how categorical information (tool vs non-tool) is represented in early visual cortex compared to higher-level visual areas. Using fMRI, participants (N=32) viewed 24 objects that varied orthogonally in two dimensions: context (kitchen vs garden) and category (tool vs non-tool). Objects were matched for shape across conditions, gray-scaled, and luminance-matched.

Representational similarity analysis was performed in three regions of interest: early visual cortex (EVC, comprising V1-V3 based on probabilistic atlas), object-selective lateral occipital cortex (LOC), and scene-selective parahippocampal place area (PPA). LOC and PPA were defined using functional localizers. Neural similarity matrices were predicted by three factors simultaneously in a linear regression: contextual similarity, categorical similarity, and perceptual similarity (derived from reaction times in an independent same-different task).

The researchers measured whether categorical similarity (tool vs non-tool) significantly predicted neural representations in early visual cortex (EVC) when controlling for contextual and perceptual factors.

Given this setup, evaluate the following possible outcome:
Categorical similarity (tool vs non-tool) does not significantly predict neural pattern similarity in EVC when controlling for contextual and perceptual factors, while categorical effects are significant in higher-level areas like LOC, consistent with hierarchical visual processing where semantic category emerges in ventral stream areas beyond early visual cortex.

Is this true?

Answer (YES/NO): YES